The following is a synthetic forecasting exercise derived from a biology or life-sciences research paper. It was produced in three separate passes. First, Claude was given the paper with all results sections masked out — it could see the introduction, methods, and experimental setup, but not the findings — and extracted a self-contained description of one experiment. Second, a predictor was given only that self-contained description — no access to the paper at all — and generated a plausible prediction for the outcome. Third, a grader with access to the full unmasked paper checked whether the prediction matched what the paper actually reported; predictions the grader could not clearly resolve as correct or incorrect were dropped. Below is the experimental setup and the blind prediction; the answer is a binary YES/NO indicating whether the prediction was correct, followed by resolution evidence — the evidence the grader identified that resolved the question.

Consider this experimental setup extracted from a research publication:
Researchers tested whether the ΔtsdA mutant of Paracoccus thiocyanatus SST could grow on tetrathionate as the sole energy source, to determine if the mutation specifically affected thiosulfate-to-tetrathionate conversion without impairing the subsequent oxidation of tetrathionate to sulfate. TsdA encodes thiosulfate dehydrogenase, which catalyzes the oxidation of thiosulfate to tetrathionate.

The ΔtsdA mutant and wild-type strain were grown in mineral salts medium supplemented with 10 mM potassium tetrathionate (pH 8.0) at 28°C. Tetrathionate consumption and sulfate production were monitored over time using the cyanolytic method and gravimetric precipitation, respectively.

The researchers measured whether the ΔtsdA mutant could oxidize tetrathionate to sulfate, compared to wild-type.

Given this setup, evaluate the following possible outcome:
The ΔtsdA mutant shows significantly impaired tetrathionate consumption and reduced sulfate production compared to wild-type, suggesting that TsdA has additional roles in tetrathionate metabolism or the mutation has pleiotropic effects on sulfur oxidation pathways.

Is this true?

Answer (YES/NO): NO